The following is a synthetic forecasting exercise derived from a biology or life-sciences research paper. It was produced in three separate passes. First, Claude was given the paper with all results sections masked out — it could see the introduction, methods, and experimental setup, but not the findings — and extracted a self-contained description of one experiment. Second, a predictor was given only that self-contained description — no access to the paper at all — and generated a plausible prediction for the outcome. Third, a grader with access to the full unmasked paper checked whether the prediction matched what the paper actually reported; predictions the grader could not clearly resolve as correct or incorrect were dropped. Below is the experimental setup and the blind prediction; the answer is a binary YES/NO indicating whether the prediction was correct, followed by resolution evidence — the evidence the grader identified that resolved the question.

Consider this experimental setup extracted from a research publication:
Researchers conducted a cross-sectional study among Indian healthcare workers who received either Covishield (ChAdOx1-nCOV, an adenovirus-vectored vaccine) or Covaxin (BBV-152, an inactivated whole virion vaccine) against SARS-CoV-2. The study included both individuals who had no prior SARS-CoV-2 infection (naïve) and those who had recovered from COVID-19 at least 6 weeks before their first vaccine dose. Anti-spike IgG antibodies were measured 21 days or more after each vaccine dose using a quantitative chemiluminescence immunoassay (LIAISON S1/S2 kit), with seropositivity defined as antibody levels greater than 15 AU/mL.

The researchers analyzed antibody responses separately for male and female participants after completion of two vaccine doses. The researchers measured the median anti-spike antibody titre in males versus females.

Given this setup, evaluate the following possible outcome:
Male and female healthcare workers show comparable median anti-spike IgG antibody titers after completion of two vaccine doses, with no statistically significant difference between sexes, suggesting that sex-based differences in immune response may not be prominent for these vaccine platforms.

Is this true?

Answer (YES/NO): NO